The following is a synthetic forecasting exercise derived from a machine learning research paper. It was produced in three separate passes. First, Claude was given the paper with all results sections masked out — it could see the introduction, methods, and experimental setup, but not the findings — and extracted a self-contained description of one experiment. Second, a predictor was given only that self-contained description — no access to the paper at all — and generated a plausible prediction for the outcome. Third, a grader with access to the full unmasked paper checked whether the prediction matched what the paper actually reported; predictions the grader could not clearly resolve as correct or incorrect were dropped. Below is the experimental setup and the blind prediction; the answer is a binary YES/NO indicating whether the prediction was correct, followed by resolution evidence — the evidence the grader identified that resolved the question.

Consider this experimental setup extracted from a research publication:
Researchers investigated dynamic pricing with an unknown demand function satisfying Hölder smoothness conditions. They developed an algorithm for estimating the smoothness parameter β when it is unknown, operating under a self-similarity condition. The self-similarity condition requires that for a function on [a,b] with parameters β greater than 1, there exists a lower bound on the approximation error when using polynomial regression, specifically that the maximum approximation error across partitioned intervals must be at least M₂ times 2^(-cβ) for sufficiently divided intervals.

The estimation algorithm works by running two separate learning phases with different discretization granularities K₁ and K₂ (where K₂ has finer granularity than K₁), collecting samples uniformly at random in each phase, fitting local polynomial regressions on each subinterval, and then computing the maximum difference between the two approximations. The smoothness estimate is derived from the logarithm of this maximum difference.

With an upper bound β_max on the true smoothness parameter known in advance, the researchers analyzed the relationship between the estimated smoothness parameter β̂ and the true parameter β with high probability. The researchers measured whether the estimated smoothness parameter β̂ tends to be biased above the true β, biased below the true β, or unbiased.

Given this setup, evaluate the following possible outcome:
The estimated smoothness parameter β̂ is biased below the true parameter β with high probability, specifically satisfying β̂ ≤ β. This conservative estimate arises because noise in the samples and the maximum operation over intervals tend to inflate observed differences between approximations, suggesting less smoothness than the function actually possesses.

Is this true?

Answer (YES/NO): YES